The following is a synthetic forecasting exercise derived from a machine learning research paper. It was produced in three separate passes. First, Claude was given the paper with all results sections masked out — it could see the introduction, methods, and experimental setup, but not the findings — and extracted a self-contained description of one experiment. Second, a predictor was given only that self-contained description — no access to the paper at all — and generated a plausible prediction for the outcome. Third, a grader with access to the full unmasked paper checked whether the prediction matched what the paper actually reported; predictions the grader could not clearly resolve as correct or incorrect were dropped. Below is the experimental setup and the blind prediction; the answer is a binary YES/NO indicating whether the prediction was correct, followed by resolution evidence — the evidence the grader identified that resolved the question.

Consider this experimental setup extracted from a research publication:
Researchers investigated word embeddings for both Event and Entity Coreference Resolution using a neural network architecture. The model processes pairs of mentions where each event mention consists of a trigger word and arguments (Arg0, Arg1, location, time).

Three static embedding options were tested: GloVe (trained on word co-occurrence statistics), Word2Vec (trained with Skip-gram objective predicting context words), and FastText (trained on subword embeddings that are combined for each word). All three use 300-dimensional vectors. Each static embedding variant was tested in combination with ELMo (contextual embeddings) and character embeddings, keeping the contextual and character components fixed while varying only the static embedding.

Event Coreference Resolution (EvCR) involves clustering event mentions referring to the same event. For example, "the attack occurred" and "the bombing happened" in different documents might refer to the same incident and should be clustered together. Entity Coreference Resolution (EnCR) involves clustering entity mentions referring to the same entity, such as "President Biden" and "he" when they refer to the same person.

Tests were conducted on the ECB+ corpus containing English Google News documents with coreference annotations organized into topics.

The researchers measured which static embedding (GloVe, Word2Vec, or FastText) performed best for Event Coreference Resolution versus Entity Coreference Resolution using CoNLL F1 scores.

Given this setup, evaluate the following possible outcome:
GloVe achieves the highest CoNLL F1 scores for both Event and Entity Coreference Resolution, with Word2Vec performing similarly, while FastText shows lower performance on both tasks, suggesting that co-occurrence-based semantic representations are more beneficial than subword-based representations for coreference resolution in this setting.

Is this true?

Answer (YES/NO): NO